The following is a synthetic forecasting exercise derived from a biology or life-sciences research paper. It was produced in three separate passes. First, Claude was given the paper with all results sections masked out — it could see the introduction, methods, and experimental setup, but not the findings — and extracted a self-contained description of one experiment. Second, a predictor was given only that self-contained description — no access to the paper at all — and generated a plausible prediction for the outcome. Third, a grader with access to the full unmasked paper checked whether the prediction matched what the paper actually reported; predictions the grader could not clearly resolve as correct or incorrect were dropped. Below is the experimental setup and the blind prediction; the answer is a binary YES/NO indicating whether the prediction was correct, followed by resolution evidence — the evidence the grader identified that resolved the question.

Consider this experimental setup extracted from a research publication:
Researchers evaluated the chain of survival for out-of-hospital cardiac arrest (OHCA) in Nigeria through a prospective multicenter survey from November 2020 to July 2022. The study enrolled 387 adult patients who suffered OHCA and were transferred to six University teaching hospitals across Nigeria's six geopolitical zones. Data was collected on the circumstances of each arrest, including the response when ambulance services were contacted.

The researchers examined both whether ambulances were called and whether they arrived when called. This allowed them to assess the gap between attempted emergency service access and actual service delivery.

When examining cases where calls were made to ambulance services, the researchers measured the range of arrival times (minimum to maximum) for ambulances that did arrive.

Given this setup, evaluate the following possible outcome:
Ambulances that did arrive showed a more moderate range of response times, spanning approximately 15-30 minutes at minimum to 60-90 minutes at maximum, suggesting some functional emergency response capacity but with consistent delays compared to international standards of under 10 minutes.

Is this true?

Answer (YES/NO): NO